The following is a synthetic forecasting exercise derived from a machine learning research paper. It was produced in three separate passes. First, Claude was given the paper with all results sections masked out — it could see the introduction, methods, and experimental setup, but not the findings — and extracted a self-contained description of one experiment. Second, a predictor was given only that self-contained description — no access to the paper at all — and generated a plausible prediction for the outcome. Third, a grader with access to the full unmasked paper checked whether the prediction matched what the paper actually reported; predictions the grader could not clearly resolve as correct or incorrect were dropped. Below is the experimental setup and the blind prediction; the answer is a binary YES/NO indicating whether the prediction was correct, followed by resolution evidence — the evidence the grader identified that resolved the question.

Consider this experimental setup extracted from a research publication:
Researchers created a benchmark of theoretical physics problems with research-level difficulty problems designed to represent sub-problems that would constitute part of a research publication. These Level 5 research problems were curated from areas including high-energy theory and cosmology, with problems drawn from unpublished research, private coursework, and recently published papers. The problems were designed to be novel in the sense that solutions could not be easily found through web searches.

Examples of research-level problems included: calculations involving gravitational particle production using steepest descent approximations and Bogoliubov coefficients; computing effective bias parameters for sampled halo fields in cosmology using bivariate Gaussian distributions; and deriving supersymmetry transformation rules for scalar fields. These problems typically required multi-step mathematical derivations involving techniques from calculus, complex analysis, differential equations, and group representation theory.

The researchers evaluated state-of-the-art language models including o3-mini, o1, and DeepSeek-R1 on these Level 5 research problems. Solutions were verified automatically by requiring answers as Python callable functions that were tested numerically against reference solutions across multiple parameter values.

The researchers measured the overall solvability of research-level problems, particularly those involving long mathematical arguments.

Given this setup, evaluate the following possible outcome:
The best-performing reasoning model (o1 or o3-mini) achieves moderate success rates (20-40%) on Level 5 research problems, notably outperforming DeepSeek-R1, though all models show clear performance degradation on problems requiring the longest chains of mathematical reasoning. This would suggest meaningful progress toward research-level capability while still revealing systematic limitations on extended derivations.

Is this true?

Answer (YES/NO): NO